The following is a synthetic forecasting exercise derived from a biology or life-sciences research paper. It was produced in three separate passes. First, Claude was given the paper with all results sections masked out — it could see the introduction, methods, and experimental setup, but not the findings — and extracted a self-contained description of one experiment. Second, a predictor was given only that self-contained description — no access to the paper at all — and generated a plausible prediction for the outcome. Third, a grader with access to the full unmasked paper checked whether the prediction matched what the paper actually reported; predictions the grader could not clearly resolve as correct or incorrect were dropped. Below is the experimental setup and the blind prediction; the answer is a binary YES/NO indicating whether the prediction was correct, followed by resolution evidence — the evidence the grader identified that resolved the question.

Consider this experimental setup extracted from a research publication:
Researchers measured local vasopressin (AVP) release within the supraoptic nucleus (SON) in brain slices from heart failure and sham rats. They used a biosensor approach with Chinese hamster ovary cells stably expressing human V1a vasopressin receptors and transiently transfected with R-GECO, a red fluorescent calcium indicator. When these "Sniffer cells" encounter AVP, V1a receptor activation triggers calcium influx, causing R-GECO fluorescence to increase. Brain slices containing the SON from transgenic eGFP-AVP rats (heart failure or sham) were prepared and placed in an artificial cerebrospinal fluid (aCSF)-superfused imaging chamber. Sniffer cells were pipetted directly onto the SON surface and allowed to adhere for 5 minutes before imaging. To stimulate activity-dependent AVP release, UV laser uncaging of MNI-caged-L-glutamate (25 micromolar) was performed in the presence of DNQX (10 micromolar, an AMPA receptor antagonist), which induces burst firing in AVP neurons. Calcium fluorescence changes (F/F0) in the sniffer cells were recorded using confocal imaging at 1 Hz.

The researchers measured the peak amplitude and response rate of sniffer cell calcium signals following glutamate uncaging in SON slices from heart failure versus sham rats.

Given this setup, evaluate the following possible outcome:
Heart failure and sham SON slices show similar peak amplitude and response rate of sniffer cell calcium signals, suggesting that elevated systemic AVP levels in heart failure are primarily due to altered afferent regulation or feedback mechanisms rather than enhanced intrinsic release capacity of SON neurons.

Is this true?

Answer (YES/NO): NO